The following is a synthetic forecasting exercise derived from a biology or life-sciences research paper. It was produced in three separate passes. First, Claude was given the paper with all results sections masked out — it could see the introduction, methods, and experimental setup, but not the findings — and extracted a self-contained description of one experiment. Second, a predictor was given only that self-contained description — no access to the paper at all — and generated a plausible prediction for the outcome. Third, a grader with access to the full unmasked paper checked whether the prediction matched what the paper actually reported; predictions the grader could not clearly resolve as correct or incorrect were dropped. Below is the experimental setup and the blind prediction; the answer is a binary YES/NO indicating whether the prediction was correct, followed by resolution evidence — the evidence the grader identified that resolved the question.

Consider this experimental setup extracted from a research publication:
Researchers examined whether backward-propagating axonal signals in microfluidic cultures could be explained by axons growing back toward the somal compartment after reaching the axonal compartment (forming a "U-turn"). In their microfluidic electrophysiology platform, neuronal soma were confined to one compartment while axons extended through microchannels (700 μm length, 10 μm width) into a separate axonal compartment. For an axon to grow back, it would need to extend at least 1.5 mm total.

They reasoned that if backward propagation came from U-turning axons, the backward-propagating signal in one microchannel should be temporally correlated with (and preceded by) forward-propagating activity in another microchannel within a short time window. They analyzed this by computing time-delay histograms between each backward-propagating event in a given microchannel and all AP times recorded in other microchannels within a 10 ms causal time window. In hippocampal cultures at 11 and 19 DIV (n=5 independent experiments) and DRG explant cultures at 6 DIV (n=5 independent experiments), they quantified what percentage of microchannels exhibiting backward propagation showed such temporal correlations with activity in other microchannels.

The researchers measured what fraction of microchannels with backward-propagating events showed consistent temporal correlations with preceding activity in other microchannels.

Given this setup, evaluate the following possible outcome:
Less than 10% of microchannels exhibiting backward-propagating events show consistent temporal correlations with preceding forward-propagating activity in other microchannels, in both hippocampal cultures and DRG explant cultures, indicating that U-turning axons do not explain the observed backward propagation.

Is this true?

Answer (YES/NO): YES